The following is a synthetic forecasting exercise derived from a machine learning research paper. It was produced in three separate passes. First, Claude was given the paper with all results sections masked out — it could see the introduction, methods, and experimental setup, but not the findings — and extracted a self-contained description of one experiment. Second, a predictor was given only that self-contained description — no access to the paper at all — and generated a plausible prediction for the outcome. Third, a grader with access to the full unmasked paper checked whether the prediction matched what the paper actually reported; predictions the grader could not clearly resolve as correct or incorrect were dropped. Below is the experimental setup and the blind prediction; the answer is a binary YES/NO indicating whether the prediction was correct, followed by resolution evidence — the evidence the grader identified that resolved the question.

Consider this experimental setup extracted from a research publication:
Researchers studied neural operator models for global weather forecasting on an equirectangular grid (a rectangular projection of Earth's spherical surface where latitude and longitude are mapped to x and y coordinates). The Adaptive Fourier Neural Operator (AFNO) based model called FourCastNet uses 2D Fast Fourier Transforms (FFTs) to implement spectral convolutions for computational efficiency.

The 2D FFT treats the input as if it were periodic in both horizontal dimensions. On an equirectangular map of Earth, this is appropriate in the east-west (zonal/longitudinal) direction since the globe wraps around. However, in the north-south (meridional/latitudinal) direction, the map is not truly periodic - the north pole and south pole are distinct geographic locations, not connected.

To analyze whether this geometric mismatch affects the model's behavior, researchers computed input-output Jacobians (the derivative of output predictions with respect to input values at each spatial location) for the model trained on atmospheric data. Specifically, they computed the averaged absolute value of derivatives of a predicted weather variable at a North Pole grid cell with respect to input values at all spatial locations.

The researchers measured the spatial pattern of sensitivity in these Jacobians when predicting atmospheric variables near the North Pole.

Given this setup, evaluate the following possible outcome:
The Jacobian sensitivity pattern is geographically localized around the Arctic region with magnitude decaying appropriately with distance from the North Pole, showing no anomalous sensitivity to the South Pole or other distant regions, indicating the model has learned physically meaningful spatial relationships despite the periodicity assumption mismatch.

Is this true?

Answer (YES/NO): NO